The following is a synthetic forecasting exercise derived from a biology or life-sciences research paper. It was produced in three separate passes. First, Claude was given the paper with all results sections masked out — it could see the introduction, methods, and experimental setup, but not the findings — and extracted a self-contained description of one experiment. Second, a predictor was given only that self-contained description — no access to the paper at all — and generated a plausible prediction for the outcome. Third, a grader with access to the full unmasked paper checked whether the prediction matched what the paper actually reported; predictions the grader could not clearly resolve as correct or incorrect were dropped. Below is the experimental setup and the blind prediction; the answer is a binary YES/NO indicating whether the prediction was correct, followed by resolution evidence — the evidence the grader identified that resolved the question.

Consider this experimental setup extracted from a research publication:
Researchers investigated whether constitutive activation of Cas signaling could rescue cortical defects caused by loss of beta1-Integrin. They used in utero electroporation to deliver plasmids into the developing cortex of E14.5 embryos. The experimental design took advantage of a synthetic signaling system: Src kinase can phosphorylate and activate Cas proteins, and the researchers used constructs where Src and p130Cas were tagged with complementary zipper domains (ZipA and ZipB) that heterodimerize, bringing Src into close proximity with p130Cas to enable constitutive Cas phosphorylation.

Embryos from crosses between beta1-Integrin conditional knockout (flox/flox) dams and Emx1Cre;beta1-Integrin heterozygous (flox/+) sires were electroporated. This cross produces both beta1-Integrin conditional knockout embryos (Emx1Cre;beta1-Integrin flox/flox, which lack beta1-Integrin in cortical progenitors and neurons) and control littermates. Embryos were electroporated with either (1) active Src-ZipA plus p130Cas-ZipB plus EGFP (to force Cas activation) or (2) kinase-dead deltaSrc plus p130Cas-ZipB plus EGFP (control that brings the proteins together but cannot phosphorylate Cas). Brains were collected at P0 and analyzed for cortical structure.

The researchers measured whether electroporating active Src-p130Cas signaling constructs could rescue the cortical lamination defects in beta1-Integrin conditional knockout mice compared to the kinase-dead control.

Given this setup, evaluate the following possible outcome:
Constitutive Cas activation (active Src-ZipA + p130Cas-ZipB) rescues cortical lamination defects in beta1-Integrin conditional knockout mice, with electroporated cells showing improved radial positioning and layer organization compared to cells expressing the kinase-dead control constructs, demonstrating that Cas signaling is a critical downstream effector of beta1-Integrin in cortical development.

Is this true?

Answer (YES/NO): YES